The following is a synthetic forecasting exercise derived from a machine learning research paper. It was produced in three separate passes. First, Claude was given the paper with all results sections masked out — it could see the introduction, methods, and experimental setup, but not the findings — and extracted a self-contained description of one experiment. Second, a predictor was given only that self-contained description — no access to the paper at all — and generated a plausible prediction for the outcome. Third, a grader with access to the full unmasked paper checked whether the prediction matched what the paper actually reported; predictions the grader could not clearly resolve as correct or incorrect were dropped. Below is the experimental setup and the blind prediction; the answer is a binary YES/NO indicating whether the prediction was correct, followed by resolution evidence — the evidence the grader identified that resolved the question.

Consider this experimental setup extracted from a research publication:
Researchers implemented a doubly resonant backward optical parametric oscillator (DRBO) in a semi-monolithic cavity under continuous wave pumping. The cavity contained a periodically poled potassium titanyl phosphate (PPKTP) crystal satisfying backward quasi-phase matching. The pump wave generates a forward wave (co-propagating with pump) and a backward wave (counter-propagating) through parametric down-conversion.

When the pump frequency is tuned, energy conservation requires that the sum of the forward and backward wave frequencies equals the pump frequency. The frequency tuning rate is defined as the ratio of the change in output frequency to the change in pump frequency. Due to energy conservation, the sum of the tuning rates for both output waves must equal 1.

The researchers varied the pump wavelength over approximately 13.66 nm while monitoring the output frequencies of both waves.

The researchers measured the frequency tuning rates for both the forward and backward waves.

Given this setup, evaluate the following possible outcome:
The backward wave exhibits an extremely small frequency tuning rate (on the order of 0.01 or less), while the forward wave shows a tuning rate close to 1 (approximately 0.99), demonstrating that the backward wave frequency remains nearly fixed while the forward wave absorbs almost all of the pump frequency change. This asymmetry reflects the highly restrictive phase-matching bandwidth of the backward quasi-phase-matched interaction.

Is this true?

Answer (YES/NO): NO